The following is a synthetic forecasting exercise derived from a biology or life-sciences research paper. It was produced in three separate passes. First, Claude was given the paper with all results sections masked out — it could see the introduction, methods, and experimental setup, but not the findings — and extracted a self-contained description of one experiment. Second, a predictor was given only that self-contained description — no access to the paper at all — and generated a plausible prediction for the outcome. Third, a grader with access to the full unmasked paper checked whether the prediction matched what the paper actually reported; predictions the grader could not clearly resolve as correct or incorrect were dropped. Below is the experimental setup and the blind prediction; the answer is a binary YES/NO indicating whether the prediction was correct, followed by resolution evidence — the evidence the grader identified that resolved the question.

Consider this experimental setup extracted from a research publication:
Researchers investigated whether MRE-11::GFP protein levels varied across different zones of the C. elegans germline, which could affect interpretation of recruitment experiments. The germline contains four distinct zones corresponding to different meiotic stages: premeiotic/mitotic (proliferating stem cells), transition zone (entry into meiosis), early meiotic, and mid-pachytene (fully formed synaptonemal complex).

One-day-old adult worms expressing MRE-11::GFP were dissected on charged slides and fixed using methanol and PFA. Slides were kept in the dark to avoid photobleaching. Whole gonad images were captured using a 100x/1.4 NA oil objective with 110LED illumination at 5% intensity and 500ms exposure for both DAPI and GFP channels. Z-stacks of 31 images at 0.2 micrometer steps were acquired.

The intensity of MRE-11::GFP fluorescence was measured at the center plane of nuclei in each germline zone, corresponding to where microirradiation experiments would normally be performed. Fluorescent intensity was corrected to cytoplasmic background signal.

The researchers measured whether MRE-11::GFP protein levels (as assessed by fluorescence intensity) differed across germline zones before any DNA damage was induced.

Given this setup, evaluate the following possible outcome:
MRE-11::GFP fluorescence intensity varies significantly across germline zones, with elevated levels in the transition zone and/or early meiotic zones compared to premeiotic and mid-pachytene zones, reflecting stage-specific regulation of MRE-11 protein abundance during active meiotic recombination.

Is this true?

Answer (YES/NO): NO